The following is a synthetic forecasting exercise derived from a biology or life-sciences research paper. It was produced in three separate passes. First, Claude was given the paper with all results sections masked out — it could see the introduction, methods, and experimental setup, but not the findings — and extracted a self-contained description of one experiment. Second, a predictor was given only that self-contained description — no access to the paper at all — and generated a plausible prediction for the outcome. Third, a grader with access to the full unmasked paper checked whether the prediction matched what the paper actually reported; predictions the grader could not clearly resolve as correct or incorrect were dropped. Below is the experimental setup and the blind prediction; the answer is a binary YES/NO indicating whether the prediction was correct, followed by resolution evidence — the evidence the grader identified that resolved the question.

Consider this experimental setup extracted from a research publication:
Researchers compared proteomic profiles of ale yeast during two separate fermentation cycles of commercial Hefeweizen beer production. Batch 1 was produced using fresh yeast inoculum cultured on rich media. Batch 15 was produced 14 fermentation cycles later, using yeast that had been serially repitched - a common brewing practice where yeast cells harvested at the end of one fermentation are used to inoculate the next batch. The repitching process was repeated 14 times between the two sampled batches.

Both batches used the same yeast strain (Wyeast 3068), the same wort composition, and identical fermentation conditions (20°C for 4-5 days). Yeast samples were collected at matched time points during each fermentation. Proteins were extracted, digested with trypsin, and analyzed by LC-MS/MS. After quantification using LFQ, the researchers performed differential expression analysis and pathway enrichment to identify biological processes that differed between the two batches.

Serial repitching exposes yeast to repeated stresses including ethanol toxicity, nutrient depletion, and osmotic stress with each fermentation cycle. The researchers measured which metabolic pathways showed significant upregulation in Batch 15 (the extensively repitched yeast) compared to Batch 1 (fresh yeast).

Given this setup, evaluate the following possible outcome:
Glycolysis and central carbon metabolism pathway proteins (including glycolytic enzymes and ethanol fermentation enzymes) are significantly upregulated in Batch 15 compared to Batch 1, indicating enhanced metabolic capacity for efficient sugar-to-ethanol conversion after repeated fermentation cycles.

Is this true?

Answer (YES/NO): NO